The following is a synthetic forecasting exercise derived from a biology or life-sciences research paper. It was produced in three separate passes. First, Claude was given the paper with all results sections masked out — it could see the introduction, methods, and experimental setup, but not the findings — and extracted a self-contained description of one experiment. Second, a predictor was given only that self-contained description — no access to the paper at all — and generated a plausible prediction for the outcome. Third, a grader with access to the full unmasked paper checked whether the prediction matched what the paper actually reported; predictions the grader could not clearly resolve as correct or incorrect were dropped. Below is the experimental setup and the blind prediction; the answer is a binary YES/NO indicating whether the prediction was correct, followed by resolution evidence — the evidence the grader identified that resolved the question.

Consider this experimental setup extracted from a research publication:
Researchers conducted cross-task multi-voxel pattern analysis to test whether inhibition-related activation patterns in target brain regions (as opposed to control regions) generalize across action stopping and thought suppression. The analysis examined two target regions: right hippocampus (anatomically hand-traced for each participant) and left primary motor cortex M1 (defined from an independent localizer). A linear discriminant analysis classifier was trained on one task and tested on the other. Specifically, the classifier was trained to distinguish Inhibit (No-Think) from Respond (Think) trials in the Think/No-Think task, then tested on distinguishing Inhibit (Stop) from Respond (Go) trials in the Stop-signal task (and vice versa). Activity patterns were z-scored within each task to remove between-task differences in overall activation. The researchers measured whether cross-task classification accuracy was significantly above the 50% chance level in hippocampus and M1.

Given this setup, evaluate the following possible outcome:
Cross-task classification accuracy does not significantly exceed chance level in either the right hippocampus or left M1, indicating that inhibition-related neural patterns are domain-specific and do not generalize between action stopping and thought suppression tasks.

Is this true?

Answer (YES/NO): YES